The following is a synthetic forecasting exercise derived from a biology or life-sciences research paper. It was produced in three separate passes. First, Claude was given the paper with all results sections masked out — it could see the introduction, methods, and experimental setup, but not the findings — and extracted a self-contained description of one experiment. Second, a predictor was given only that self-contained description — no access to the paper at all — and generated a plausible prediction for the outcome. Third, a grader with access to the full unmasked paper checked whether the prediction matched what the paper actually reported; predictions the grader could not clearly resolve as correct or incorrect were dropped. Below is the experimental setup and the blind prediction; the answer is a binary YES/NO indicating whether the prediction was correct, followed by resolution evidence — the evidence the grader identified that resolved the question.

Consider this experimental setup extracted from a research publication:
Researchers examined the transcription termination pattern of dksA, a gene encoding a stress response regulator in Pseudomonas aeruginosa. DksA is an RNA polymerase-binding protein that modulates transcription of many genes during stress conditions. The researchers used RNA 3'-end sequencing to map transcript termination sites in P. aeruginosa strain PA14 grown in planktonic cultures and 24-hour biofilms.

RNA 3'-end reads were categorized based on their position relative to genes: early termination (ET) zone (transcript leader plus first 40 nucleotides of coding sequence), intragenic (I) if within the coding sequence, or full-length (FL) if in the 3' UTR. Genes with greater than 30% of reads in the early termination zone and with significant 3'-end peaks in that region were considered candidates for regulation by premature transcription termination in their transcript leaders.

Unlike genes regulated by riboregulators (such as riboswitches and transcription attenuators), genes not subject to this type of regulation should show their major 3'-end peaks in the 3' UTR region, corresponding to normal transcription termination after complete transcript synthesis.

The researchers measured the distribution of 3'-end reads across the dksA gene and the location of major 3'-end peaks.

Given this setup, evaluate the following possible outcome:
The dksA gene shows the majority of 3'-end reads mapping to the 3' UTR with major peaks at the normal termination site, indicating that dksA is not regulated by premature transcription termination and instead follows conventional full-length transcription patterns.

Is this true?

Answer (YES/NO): YES